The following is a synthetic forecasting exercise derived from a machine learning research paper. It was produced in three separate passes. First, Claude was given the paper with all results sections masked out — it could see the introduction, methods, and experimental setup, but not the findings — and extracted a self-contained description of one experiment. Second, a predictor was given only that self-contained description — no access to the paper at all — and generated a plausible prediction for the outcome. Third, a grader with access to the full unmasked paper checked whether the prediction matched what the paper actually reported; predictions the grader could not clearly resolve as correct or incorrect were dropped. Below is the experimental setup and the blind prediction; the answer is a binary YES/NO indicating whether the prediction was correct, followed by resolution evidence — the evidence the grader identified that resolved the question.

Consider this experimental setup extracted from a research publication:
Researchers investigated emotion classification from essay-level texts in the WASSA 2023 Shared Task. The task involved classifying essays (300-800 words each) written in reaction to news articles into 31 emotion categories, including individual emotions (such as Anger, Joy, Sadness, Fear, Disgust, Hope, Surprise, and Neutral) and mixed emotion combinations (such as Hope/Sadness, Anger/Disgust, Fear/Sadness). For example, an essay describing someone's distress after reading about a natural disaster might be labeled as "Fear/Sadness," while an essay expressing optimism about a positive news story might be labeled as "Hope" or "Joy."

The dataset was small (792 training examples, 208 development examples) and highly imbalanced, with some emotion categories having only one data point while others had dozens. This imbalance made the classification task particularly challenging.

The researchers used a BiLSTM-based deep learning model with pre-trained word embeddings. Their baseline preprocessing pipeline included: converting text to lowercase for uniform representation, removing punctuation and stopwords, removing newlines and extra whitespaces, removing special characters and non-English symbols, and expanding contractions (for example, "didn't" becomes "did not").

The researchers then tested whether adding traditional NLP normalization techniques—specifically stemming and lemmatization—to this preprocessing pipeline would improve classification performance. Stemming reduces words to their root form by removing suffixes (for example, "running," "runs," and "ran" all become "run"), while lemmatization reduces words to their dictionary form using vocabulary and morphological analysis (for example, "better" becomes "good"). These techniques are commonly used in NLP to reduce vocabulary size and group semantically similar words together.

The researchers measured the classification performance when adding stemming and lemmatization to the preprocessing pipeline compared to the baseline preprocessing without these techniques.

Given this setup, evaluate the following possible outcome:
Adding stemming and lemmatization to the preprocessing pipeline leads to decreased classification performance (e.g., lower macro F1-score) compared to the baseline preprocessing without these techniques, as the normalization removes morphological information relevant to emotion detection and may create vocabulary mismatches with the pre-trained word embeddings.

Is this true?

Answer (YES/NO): YES